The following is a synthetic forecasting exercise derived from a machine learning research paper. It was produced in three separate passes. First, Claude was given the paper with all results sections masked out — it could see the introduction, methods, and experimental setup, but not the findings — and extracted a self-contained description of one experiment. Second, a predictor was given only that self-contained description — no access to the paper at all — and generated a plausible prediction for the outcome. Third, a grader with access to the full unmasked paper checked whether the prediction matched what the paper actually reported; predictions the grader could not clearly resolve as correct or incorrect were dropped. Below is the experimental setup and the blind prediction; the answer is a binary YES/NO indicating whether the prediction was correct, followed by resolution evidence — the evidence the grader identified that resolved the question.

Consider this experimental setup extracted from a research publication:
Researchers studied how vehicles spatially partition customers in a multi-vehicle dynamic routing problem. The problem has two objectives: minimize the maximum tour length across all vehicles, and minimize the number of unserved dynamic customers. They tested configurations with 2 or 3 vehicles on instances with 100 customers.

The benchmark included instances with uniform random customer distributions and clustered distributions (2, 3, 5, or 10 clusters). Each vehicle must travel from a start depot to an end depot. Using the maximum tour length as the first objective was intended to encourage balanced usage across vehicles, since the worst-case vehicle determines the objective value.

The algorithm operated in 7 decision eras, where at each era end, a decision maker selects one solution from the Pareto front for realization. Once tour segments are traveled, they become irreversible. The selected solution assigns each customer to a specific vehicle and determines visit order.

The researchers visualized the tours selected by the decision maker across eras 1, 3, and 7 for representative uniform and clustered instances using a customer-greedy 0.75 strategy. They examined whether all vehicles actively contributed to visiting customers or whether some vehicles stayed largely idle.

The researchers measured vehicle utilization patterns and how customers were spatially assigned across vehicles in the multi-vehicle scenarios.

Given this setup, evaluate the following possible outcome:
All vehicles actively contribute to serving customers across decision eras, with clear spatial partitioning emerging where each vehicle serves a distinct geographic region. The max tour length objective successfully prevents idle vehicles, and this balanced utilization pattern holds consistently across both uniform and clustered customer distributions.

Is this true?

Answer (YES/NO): YES